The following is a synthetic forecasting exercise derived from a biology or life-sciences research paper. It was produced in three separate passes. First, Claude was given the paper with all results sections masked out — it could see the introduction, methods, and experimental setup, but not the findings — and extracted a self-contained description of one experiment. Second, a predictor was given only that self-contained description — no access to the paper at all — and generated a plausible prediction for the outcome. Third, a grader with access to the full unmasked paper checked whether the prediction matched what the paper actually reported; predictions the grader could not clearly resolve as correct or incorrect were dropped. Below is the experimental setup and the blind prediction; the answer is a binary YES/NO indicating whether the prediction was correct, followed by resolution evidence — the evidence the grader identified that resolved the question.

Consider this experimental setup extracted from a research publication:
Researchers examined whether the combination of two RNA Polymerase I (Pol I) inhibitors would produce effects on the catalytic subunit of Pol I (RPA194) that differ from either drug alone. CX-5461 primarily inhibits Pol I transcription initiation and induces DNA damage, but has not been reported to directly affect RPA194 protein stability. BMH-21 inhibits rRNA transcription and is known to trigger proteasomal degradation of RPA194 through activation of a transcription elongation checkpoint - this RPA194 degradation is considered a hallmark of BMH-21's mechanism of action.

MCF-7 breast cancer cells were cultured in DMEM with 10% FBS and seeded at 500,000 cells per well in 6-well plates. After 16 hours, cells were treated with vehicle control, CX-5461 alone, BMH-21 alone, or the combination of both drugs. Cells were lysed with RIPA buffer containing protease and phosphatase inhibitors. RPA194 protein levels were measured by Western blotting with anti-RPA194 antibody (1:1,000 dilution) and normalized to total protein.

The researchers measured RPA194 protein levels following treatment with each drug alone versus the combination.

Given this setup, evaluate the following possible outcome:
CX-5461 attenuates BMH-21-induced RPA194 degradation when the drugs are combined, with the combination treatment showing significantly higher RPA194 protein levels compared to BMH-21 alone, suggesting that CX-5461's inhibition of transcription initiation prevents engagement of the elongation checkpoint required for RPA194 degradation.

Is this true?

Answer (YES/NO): NO